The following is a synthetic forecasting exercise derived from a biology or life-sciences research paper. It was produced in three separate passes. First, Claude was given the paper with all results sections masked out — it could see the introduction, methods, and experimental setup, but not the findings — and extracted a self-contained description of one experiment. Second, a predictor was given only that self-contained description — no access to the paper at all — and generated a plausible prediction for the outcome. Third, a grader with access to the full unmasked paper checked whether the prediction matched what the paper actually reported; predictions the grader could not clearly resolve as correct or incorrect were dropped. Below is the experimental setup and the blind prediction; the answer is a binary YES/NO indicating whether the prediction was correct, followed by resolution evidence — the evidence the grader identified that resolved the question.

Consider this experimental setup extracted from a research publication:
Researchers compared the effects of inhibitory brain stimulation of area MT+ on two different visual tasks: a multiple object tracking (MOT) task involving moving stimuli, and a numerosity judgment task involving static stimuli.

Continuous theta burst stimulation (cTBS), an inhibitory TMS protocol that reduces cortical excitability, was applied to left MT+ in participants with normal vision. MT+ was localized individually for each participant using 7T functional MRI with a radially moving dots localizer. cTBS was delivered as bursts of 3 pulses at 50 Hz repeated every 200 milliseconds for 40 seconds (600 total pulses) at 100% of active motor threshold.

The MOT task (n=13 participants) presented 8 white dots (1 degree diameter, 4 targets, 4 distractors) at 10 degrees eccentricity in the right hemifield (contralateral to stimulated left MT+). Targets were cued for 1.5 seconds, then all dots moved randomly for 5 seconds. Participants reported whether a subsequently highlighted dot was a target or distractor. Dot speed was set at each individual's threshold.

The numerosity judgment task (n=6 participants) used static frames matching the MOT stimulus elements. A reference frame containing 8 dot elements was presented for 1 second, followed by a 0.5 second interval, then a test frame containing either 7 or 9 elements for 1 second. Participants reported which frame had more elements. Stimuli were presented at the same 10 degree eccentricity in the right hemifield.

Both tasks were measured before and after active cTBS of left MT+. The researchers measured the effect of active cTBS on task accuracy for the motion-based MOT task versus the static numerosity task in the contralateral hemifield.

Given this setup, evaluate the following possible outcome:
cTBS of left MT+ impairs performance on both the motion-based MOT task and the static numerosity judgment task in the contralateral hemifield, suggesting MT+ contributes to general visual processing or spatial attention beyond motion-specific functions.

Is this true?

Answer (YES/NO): NO